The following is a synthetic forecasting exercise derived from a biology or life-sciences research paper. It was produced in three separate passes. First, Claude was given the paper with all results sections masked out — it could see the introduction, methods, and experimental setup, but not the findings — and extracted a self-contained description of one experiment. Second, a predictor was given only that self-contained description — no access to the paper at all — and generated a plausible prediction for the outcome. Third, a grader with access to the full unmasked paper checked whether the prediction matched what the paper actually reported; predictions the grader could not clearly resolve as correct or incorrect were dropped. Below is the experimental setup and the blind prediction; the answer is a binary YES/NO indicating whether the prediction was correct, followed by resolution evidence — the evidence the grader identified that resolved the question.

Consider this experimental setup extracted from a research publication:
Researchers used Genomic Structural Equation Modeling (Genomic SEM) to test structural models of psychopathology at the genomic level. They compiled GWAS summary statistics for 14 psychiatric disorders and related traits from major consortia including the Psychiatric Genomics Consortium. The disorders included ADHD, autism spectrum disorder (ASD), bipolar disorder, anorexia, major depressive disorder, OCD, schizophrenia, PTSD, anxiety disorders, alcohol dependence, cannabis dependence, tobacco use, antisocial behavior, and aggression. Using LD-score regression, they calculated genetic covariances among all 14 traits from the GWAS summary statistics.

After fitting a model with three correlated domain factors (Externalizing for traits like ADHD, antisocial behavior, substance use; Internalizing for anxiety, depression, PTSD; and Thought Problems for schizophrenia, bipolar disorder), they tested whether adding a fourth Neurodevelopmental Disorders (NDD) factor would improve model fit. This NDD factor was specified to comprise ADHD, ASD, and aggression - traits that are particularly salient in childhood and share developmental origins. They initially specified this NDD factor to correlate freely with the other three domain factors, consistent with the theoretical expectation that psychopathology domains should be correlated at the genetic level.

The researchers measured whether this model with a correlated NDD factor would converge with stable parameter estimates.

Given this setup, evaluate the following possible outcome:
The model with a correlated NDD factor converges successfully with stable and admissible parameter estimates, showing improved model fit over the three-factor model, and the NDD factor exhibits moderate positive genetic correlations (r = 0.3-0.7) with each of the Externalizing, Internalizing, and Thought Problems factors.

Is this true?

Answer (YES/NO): NO